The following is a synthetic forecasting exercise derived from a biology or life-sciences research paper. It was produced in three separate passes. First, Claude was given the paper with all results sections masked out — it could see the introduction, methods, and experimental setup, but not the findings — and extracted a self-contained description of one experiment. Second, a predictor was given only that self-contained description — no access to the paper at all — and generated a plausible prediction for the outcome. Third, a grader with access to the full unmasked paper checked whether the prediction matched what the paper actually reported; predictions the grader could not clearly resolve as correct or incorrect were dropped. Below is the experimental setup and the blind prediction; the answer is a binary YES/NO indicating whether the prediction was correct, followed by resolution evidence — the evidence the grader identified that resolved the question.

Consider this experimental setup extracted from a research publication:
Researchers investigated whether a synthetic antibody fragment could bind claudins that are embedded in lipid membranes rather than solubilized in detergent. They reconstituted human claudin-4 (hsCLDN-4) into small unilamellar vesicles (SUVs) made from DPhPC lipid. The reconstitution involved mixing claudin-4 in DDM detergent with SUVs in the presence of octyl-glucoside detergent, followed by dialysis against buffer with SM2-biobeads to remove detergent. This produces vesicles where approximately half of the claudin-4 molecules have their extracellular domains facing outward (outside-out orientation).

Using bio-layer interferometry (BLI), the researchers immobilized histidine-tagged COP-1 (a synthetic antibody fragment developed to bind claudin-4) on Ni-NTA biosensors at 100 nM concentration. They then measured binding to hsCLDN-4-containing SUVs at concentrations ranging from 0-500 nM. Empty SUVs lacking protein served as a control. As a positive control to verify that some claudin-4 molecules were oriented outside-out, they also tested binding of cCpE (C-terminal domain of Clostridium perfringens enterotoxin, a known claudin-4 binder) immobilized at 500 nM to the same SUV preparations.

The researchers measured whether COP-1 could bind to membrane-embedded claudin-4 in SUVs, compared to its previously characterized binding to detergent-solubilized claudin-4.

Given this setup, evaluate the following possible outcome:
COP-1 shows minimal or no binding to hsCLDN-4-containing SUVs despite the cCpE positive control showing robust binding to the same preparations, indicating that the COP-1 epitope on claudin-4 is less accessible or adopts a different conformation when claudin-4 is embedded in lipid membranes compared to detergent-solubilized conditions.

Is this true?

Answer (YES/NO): NO